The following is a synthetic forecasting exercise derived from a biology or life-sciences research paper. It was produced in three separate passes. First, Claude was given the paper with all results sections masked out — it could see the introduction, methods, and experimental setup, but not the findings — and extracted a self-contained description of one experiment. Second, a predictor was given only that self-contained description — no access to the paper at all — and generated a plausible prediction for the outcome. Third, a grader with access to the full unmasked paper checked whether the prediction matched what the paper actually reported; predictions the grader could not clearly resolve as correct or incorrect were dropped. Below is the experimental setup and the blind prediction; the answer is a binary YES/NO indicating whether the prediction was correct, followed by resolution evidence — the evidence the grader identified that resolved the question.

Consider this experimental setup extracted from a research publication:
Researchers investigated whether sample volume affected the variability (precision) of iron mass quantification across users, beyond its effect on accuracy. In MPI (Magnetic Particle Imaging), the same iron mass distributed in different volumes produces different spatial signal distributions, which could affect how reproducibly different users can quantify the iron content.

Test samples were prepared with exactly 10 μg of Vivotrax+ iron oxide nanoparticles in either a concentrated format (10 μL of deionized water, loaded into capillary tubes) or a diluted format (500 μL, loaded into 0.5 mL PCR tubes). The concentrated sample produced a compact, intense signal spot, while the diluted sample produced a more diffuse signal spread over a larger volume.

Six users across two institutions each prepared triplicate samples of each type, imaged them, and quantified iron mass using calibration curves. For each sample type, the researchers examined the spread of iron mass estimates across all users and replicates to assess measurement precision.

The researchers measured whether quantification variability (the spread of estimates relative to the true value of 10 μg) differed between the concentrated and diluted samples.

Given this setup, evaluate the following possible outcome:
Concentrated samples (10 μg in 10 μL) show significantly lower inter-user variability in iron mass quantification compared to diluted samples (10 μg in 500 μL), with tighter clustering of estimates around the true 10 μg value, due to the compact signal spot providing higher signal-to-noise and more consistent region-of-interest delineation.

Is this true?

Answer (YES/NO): YES